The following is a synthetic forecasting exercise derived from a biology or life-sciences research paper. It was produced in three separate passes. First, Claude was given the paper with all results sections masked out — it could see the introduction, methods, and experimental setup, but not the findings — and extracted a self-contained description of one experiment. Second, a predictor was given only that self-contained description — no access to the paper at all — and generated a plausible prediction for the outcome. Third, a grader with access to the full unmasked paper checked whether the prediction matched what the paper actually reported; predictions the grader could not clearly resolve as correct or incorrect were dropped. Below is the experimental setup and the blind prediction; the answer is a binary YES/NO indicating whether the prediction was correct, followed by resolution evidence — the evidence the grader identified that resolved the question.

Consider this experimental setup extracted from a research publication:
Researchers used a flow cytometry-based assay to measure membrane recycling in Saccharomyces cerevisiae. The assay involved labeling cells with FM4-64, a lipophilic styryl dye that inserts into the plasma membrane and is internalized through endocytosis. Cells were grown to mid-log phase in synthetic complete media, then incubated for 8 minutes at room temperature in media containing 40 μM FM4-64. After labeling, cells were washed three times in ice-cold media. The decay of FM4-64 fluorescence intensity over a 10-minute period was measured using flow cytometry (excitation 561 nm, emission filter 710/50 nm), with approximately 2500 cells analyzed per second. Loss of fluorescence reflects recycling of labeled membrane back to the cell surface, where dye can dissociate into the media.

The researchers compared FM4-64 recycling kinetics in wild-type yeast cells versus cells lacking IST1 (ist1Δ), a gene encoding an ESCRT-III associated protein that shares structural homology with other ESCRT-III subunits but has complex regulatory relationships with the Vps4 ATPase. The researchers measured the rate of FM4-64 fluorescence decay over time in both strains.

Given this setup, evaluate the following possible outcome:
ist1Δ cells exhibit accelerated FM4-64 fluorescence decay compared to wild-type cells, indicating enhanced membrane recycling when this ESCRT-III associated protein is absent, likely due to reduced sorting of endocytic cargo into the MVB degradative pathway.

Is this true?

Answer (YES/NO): NO